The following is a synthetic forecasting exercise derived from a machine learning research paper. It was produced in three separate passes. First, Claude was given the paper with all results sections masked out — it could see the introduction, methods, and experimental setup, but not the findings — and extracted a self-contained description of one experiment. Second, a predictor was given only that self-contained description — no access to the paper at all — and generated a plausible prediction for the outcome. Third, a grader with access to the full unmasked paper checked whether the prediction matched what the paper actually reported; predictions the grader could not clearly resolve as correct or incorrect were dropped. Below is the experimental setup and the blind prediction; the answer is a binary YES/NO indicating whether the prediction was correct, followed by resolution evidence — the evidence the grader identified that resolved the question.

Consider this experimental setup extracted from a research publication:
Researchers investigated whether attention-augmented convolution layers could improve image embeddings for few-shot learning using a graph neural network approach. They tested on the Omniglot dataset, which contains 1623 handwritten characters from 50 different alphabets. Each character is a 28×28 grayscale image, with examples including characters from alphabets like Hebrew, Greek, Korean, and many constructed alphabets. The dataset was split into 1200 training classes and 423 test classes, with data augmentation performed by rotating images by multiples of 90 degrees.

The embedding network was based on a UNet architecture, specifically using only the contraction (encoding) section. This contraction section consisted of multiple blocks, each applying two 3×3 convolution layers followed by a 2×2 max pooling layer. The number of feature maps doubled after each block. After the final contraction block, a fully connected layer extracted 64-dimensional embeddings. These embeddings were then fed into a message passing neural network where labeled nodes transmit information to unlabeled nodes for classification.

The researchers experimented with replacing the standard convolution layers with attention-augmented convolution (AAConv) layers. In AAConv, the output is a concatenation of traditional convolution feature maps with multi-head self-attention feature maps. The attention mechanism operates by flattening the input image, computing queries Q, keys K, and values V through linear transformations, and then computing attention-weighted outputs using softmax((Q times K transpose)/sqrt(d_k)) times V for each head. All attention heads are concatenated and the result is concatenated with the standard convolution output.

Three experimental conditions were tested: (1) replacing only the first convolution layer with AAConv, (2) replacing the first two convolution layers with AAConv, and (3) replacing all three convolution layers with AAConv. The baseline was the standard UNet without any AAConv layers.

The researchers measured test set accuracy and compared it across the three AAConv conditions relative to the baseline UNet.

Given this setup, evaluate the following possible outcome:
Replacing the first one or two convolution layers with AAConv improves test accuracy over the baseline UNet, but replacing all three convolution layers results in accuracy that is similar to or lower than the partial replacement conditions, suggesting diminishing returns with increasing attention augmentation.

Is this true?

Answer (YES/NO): NO